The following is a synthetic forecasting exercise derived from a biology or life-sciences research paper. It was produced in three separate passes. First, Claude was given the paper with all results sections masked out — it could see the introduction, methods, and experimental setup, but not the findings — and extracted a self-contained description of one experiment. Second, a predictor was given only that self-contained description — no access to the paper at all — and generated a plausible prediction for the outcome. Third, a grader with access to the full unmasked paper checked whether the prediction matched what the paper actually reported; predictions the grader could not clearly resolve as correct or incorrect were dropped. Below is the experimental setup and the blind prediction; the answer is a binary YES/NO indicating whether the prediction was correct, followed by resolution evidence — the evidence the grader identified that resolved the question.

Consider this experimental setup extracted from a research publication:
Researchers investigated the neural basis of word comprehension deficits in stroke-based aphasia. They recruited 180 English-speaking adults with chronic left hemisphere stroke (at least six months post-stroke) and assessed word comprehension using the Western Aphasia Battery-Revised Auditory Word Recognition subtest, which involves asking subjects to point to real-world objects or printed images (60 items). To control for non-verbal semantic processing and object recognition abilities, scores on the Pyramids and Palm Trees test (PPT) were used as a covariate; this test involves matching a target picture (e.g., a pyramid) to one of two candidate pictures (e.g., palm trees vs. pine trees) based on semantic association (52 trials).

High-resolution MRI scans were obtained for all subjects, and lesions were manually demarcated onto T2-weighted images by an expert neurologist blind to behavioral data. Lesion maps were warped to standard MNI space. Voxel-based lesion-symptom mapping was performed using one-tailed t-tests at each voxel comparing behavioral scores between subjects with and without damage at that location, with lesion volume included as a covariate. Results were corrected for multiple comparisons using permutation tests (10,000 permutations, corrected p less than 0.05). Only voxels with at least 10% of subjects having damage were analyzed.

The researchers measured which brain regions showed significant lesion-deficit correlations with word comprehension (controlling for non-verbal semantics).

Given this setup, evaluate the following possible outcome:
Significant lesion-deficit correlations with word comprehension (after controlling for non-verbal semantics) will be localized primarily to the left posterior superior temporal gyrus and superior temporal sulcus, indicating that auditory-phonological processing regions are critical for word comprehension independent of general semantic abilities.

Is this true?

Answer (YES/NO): NO